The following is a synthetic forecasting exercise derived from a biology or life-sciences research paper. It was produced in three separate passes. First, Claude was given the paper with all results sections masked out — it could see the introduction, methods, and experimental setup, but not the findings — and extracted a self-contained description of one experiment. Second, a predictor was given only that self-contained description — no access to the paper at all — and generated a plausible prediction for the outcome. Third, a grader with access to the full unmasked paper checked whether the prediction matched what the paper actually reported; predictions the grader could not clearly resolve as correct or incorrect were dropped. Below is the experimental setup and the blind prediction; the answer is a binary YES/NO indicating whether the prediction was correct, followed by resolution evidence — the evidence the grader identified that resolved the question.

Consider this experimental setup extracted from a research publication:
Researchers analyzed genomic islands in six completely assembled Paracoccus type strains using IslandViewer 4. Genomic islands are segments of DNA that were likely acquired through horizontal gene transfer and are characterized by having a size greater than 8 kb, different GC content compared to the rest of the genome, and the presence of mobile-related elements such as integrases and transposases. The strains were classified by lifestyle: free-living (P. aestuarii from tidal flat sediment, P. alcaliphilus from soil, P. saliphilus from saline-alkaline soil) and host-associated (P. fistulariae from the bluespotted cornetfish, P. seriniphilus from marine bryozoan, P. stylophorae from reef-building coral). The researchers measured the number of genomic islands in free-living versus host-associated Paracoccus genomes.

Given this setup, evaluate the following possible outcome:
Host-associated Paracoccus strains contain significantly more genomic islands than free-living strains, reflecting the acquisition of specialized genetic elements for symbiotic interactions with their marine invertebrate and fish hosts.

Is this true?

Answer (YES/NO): NO